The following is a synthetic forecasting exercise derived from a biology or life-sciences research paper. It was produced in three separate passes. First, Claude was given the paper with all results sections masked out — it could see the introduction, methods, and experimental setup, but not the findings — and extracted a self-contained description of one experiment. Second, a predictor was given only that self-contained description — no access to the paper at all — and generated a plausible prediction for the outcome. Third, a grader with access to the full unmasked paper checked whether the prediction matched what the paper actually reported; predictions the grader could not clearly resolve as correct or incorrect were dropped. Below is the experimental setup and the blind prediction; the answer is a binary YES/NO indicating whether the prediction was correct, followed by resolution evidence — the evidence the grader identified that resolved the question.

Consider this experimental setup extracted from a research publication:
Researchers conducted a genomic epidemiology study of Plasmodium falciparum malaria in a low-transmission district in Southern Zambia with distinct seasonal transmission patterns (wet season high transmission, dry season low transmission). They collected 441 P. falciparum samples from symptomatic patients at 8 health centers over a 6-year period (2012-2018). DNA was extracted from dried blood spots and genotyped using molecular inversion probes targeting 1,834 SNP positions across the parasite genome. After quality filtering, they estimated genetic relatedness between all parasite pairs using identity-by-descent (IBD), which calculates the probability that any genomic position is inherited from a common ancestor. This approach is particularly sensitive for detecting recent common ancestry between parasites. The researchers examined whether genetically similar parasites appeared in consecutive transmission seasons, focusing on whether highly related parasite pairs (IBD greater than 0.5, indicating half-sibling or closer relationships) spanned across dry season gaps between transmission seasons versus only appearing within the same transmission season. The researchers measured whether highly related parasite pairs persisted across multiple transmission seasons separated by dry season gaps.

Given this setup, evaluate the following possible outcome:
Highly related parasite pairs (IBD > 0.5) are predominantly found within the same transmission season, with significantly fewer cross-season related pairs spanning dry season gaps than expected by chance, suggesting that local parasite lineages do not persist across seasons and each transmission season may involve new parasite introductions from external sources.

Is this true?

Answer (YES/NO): NO